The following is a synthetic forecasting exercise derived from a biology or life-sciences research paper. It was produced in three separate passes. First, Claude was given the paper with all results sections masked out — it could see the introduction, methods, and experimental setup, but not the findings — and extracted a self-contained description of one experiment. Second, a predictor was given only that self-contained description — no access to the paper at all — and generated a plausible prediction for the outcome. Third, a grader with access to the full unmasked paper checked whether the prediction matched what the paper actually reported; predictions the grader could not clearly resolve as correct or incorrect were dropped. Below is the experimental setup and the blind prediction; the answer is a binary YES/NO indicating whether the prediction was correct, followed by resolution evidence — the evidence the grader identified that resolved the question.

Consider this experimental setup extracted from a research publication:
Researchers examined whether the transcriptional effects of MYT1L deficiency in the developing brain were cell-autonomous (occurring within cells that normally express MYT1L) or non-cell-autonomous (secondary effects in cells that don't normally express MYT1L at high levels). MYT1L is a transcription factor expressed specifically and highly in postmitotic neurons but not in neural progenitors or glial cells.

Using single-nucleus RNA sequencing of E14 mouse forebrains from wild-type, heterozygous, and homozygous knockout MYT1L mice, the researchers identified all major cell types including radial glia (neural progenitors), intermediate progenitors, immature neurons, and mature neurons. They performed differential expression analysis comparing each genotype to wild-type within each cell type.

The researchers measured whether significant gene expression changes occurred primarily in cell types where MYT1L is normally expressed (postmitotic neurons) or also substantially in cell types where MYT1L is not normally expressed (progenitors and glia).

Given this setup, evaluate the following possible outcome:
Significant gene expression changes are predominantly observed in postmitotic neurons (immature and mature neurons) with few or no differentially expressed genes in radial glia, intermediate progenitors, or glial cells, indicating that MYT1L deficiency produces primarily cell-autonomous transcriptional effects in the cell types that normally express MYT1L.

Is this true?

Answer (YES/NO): YES